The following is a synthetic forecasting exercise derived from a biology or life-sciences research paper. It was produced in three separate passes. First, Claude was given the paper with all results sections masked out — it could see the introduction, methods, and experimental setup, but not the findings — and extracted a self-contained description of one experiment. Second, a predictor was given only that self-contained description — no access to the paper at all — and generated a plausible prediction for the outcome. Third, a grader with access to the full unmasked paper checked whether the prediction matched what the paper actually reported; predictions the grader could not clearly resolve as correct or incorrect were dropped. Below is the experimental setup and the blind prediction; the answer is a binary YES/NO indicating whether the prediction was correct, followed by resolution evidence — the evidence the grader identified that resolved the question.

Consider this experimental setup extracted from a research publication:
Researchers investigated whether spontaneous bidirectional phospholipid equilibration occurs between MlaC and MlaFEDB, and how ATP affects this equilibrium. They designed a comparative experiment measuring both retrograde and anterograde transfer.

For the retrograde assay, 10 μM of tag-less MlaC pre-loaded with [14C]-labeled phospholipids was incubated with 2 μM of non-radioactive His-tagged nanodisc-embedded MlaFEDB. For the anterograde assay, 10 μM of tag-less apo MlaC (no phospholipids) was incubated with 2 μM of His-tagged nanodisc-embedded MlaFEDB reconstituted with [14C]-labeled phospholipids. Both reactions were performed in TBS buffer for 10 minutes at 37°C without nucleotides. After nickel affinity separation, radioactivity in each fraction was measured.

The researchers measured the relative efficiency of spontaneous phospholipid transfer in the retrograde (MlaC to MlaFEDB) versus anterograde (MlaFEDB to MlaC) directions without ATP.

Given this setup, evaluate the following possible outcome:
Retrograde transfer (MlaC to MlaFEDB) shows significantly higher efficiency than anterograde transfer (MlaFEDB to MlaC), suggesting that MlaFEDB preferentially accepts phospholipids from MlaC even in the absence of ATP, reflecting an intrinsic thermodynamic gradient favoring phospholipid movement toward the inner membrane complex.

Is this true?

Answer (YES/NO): NO